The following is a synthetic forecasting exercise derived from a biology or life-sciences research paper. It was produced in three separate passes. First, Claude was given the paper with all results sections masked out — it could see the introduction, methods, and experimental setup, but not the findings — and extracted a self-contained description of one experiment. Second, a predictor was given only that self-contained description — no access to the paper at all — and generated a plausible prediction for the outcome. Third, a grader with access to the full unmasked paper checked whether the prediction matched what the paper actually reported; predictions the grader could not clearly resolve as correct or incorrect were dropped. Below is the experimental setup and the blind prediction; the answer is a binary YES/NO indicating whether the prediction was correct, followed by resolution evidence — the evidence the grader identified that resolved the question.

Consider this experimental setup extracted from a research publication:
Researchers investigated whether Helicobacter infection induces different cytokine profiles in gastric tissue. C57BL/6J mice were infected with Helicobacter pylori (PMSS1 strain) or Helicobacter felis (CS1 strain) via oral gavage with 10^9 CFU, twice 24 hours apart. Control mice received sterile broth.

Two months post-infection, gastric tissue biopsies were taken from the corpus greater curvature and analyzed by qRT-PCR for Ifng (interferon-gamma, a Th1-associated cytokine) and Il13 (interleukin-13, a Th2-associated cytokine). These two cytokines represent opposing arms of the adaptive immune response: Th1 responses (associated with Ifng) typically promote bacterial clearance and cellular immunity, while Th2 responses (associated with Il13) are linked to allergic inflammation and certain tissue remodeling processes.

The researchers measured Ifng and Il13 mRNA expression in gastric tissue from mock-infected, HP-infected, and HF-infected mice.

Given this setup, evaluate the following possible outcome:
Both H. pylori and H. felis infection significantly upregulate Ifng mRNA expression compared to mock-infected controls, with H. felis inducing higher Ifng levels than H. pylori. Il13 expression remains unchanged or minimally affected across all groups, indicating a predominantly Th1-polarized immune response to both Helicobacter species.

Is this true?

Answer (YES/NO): NO